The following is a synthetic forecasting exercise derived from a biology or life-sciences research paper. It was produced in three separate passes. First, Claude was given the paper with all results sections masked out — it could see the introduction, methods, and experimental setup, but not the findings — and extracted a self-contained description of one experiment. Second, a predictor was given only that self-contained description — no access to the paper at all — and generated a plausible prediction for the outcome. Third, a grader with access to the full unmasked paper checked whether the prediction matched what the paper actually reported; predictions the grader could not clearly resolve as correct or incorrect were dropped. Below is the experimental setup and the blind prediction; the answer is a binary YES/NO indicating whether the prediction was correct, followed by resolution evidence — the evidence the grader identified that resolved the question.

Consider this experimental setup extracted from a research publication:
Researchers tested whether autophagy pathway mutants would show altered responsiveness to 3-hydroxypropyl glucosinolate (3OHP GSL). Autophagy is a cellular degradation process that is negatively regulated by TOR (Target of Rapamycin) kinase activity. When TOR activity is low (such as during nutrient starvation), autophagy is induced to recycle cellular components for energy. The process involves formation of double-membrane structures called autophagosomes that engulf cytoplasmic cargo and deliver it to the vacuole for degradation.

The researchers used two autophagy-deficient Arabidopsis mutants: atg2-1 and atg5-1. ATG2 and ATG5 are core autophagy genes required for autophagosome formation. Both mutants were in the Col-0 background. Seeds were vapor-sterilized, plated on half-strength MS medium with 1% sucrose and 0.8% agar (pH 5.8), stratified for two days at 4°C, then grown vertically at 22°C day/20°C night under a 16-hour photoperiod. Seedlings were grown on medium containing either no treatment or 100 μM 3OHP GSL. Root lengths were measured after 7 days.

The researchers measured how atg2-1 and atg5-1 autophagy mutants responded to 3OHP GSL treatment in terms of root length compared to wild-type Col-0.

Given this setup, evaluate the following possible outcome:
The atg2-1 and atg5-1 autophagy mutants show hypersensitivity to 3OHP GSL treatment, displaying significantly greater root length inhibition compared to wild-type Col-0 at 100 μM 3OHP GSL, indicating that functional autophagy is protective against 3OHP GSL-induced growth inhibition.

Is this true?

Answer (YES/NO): NO